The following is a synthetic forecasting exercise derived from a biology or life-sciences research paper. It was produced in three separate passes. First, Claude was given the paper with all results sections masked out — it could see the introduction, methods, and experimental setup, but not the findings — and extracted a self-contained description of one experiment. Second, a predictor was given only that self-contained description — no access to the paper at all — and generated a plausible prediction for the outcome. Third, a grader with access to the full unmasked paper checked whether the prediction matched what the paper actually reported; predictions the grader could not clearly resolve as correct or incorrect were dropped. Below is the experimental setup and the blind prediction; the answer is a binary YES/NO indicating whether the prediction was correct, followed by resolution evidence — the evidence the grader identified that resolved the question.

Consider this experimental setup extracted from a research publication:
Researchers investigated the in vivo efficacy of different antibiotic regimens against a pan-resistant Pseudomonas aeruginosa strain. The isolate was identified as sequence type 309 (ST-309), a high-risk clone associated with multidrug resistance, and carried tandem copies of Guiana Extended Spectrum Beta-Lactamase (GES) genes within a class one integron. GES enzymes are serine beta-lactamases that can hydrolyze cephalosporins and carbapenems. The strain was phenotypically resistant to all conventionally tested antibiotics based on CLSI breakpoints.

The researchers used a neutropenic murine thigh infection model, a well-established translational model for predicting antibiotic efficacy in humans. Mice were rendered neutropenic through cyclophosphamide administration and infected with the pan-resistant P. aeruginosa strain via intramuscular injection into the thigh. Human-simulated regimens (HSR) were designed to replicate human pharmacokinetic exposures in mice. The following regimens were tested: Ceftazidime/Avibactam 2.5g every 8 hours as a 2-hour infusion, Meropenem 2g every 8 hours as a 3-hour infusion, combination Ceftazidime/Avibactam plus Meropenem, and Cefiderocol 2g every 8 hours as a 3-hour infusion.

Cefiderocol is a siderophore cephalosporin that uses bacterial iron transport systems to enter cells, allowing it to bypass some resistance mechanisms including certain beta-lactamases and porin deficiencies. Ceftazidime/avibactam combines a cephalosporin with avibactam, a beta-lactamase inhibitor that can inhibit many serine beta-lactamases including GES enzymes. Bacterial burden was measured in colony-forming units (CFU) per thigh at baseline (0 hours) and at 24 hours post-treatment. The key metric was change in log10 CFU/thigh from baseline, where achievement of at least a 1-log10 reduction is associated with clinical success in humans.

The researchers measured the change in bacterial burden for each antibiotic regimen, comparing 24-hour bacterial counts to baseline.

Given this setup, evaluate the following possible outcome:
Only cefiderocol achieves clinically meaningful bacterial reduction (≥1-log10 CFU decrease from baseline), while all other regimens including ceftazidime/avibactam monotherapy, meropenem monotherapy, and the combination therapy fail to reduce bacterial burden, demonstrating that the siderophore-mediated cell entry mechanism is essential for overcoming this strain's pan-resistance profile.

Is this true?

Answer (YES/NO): NO